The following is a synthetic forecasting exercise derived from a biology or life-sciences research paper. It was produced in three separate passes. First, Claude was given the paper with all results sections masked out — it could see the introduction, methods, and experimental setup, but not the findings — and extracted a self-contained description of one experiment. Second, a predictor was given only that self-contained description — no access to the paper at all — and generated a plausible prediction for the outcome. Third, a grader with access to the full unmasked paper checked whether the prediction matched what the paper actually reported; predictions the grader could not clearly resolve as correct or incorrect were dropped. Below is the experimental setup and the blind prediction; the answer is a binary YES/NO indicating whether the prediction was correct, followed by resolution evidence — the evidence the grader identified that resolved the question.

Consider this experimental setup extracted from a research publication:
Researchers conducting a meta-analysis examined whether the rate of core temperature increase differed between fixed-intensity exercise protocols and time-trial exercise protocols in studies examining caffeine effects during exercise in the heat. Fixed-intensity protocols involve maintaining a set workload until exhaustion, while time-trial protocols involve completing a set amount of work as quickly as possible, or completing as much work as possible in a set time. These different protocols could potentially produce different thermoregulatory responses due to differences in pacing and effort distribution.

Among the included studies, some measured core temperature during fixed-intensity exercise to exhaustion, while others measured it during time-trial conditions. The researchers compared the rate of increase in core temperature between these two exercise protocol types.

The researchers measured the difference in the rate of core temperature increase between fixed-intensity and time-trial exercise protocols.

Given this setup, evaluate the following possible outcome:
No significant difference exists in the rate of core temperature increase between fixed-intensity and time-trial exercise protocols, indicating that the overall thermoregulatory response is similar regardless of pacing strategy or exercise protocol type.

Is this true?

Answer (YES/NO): YES